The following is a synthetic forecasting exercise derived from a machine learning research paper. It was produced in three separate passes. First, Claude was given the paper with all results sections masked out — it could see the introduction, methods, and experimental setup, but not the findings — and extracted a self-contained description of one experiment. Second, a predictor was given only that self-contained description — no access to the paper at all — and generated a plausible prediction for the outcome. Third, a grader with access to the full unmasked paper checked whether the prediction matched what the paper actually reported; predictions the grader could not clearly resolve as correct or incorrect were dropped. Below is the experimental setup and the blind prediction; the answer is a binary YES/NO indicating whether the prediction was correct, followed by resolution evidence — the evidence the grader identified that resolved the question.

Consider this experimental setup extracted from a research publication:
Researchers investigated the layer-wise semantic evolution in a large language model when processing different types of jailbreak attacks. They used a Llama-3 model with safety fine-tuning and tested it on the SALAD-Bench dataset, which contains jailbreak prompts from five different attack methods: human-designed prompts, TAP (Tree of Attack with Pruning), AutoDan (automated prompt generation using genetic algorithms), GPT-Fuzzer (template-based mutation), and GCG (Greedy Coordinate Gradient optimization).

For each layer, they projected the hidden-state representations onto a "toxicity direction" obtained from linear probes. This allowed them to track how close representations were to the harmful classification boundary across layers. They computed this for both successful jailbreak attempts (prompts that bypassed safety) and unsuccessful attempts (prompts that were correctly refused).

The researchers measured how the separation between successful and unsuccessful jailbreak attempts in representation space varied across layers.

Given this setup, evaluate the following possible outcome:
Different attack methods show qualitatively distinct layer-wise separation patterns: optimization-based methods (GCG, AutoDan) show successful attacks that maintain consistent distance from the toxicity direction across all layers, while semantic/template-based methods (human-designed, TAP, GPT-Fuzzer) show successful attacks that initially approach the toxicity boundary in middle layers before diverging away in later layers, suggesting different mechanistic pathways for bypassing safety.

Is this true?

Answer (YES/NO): NO